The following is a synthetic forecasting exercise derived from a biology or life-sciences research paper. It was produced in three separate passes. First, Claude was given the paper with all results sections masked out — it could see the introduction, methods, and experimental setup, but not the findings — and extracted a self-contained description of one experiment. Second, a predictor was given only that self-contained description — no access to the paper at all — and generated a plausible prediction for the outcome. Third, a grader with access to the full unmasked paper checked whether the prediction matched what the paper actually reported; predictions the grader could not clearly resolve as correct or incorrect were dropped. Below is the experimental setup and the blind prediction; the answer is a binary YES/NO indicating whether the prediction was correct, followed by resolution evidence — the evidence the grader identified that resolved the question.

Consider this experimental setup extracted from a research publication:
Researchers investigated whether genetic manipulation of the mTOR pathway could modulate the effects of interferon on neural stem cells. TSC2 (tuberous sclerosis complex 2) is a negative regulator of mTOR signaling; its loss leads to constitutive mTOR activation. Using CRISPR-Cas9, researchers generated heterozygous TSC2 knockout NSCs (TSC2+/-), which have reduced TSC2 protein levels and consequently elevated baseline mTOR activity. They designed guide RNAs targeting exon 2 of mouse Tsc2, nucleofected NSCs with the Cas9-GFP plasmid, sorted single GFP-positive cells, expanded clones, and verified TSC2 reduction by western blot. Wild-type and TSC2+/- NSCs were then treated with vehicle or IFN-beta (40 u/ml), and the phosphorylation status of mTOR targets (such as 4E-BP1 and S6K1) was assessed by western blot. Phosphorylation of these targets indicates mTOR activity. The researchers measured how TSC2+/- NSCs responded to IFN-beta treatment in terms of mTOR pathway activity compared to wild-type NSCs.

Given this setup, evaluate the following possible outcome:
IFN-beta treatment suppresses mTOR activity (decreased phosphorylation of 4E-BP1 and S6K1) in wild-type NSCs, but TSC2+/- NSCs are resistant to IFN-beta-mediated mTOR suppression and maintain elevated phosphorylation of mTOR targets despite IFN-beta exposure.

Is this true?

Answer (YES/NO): NO